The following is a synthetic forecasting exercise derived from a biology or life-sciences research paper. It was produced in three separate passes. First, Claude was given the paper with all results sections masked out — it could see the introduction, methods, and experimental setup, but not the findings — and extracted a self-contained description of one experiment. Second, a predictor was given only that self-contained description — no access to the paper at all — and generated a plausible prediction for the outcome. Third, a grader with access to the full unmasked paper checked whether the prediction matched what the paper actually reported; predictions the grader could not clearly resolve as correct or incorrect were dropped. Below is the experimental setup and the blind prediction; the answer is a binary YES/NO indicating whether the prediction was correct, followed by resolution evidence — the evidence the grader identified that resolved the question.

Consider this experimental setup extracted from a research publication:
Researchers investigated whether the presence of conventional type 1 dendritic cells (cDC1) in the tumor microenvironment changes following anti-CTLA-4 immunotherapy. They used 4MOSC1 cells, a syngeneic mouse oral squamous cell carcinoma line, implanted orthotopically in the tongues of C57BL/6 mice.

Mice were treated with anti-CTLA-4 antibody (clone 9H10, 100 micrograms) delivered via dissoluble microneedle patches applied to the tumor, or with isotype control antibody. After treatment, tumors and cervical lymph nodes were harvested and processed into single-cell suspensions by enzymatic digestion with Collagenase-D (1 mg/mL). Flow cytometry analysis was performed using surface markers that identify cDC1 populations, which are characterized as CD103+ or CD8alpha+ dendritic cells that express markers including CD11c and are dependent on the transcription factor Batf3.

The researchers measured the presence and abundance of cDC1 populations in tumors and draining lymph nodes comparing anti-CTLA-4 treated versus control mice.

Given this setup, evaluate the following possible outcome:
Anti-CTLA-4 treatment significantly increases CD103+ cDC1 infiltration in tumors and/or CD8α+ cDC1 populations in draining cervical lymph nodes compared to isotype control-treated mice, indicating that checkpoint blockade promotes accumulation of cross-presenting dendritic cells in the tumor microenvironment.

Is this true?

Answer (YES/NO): YES